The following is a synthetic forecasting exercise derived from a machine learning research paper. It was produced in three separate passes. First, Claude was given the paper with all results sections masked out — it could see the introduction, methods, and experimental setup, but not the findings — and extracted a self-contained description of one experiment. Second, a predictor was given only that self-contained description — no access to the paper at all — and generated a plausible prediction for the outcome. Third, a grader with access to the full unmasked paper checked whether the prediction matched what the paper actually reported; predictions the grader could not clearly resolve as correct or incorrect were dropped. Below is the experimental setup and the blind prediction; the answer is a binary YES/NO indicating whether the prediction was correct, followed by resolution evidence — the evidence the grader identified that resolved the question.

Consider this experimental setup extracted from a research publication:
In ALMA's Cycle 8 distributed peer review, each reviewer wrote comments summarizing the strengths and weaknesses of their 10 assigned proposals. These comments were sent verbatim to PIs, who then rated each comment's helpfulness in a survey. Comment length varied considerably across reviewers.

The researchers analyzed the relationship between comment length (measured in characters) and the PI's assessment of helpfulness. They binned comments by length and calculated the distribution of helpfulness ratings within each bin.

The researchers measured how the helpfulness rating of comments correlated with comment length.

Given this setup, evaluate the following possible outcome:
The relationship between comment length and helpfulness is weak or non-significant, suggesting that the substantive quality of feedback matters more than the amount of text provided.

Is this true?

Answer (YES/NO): NO